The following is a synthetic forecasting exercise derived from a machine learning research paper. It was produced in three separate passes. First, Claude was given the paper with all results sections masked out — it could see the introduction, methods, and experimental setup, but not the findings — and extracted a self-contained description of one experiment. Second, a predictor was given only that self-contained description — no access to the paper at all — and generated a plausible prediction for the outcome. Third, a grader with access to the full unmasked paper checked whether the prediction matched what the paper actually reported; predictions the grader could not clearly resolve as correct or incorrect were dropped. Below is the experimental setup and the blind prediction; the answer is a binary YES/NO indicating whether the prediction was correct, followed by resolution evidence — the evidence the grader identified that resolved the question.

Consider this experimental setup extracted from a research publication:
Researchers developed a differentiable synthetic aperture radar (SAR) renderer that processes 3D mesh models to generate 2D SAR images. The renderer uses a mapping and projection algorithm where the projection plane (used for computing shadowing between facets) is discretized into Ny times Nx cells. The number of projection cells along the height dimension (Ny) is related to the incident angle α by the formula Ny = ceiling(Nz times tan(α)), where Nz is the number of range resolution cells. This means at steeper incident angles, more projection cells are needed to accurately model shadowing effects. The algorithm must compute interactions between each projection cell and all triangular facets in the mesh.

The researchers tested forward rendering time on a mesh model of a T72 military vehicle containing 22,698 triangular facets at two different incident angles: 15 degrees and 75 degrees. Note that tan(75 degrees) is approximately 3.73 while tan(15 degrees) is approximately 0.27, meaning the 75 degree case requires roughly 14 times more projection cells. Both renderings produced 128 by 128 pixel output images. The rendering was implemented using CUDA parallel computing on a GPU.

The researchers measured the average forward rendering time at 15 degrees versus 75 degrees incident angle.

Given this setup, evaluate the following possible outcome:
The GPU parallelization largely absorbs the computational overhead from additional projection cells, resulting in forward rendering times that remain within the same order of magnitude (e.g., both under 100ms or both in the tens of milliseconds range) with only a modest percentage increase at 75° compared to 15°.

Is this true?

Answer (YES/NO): NO